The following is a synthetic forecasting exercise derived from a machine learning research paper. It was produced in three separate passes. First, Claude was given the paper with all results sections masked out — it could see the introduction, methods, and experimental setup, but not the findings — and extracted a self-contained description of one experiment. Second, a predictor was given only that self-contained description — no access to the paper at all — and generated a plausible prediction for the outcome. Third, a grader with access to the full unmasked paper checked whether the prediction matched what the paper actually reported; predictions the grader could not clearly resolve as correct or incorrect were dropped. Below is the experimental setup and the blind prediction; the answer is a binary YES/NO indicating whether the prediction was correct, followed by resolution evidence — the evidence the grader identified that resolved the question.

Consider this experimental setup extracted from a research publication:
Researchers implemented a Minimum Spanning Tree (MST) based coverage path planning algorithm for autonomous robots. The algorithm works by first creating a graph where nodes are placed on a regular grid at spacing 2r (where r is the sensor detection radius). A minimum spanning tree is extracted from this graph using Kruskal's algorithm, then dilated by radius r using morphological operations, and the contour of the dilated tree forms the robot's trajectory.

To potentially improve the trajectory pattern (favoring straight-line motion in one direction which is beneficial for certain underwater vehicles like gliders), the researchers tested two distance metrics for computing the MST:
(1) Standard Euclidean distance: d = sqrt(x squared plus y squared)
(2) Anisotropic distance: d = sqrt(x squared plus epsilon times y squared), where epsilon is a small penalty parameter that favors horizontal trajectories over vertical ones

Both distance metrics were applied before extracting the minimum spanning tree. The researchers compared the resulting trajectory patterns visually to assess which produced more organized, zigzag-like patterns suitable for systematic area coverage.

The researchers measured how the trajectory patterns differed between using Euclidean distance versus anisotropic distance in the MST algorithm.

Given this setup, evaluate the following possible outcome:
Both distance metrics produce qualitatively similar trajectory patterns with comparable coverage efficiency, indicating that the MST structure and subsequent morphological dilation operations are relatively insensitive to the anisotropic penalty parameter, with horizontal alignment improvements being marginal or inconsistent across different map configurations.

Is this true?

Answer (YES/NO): NO